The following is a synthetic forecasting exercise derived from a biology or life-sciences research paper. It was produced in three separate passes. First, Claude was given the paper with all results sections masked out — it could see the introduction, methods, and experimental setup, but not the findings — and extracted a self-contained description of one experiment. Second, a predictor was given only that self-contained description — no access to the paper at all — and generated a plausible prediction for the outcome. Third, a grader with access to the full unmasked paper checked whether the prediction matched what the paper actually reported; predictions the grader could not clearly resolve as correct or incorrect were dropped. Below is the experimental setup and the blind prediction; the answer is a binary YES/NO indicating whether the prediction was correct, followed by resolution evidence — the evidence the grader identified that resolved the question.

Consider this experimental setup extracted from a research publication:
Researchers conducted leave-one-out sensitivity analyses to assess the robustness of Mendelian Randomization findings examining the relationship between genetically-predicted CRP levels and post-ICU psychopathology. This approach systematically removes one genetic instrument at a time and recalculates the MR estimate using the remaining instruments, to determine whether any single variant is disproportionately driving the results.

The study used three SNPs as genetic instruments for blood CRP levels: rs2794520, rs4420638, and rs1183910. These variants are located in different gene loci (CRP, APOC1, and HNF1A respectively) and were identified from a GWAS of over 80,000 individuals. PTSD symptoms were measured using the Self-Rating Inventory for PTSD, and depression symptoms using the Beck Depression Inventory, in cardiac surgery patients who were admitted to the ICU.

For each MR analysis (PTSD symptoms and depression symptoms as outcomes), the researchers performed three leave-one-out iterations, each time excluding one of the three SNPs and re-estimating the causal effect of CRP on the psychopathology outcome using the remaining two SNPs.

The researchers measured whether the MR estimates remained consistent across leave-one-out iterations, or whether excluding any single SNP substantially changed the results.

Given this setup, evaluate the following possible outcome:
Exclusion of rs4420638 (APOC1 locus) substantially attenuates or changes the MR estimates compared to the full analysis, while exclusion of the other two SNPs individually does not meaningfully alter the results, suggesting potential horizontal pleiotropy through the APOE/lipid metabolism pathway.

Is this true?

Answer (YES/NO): NO